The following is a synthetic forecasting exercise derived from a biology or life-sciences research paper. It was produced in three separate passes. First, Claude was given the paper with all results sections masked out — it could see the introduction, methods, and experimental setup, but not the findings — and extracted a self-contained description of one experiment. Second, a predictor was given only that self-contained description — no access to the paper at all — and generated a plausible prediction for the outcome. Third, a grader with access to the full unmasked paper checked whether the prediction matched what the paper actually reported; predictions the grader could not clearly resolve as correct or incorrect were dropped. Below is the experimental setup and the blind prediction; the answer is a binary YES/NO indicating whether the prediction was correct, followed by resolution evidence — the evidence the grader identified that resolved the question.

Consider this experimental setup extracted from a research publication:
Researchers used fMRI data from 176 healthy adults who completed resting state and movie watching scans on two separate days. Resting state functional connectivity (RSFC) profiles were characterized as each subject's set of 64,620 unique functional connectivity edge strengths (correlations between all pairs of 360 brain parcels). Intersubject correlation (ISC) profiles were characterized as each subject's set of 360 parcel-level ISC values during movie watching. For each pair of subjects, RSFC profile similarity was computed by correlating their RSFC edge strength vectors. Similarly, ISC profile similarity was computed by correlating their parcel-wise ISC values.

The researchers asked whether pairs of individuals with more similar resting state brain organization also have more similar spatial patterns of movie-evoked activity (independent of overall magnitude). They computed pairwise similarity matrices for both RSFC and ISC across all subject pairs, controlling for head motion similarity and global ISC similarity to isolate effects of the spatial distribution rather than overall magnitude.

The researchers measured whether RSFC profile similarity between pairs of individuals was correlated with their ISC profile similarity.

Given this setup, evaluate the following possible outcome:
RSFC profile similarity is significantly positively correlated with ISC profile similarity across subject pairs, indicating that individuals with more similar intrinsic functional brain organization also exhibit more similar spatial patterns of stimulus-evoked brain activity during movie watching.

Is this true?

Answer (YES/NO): YES